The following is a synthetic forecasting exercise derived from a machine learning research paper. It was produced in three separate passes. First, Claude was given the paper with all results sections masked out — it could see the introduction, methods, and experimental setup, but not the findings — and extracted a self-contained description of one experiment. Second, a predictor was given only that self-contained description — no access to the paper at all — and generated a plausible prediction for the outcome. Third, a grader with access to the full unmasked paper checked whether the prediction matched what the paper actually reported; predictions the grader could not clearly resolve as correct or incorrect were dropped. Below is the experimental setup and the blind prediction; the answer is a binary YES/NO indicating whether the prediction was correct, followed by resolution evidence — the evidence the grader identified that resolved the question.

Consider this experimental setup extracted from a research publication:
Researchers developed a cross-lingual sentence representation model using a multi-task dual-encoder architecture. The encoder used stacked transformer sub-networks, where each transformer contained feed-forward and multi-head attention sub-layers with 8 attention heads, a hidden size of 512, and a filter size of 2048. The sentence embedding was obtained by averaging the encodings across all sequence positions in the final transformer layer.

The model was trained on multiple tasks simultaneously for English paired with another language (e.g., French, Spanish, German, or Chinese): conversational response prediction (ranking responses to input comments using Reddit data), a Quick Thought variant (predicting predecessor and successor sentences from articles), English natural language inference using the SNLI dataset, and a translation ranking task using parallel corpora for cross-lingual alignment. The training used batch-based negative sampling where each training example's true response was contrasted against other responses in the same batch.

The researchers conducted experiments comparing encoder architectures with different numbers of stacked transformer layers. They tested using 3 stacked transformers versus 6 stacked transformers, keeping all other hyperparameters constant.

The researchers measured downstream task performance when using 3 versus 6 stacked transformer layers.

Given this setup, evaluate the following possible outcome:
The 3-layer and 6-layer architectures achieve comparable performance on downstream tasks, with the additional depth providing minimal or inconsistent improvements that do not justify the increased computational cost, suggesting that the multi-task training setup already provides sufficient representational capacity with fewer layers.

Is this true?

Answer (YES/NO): YES